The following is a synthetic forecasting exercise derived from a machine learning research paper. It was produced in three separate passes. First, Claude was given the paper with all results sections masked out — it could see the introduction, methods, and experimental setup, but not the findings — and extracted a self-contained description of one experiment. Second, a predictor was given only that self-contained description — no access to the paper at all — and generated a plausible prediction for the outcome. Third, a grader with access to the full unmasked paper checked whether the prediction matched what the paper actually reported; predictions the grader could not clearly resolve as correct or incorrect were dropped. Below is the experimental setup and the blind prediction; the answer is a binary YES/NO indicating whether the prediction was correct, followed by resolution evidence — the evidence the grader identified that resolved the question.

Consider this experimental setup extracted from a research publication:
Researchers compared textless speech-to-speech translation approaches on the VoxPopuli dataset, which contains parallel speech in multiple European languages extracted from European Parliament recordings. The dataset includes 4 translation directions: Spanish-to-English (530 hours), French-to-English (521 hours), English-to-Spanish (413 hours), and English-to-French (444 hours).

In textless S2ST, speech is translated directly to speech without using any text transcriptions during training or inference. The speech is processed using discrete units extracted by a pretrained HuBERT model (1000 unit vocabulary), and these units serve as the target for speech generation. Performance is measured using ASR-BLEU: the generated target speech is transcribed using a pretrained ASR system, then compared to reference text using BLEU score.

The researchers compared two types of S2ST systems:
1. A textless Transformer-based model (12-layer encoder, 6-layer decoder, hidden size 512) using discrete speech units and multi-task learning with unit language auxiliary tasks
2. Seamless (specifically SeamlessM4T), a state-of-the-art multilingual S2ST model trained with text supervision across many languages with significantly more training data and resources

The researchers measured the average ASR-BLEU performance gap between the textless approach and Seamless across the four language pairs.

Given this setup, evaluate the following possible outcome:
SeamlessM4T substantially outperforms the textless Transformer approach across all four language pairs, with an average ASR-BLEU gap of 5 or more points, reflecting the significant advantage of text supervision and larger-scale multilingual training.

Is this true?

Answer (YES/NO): YES